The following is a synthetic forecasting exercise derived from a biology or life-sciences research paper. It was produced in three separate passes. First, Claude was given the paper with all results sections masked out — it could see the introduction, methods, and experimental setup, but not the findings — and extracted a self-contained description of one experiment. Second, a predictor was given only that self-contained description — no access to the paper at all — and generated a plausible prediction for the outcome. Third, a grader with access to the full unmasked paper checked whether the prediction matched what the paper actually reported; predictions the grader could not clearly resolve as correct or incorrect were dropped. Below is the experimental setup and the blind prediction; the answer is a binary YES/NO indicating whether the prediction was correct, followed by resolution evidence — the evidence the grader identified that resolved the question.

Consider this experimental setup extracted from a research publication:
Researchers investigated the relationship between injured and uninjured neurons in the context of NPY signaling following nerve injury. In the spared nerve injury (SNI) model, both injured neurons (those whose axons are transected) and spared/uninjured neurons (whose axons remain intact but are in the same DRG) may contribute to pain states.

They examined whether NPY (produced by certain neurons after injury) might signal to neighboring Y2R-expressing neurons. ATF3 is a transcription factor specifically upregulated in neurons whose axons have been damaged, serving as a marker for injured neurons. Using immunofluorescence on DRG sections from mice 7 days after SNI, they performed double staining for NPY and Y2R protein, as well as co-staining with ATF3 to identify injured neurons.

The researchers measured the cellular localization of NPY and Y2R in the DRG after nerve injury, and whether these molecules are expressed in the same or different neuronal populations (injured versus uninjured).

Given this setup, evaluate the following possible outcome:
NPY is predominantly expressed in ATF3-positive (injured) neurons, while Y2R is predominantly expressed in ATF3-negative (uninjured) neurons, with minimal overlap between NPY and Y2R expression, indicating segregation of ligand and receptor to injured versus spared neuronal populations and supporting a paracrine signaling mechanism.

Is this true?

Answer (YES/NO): YES